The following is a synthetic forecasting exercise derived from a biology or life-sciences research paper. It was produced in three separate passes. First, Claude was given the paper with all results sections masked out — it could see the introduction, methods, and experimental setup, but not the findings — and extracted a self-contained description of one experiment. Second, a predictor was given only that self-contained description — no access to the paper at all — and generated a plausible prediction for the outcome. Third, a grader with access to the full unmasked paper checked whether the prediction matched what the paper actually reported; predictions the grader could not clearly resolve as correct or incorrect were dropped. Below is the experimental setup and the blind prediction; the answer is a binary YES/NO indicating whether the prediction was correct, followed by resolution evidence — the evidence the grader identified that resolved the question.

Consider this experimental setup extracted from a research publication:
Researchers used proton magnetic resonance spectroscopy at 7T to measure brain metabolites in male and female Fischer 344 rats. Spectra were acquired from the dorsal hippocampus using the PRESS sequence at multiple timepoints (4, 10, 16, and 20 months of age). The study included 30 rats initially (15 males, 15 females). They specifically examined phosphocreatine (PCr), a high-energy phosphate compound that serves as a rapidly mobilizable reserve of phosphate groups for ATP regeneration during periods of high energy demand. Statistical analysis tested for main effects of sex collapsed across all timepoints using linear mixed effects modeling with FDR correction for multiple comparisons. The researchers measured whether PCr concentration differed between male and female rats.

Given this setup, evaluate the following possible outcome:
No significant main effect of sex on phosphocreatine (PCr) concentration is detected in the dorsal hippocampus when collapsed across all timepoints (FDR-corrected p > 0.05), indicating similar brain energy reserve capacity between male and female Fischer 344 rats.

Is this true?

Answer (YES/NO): NO